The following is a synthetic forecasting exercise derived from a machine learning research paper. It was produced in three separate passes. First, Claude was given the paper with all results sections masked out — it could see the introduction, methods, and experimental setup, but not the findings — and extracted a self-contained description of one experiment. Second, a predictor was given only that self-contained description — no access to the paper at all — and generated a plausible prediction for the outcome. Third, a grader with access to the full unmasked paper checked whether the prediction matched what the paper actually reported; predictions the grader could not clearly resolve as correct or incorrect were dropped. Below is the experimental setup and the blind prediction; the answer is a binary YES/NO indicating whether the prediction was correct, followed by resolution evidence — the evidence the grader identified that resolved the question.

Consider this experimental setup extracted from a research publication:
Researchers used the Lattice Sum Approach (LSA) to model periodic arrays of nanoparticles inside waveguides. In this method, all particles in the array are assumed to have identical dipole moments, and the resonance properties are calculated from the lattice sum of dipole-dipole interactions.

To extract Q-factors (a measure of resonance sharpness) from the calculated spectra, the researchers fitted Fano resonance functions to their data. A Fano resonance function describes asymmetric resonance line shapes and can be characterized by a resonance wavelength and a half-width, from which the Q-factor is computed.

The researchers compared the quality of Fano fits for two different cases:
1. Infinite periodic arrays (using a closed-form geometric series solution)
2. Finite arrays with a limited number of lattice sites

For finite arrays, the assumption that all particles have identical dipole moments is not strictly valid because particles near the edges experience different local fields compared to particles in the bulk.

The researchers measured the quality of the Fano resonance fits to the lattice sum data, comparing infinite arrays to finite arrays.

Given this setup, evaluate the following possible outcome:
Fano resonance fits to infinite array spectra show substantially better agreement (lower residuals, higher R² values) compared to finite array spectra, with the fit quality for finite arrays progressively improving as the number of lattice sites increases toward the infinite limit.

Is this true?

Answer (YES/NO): NO